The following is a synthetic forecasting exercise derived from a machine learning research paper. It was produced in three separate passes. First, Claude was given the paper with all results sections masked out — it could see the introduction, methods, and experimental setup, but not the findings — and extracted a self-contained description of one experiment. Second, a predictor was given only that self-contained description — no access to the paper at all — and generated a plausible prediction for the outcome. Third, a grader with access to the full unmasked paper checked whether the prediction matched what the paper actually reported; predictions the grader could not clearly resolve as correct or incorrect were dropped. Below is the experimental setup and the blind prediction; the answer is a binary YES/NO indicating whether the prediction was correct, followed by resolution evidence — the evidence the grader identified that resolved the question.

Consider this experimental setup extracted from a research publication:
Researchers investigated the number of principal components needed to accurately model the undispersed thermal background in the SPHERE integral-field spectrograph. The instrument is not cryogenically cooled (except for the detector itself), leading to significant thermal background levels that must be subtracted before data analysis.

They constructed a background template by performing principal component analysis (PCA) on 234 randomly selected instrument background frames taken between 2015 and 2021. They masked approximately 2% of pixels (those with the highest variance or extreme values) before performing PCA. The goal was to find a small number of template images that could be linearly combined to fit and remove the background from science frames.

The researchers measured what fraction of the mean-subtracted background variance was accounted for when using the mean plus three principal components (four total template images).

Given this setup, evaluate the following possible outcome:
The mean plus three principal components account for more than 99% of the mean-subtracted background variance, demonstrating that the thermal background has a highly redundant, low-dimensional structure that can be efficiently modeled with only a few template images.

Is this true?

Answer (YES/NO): NO